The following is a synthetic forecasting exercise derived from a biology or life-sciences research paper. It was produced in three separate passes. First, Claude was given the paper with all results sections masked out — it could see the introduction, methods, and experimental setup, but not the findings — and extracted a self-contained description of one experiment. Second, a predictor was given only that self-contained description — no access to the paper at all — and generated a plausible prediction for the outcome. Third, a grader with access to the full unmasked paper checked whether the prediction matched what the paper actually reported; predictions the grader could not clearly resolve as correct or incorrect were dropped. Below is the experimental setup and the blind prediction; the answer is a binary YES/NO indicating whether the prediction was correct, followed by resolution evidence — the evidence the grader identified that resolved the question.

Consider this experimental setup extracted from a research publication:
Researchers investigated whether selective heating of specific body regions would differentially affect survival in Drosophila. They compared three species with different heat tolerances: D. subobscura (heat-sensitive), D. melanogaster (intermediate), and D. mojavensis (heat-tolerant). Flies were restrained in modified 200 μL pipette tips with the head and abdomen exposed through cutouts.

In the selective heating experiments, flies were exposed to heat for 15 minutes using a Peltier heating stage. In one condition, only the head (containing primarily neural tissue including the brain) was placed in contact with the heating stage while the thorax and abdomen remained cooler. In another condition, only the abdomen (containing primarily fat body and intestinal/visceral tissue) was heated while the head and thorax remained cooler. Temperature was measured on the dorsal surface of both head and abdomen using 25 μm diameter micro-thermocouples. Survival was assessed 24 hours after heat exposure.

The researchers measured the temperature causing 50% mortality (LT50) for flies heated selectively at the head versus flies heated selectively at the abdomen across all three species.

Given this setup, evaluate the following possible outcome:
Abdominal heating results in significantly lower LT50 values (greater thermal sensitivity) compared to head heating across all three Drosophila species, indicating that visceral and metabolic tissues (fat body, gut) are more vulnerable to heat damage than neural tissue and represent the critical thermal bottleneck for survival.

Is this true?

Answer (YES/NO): NO